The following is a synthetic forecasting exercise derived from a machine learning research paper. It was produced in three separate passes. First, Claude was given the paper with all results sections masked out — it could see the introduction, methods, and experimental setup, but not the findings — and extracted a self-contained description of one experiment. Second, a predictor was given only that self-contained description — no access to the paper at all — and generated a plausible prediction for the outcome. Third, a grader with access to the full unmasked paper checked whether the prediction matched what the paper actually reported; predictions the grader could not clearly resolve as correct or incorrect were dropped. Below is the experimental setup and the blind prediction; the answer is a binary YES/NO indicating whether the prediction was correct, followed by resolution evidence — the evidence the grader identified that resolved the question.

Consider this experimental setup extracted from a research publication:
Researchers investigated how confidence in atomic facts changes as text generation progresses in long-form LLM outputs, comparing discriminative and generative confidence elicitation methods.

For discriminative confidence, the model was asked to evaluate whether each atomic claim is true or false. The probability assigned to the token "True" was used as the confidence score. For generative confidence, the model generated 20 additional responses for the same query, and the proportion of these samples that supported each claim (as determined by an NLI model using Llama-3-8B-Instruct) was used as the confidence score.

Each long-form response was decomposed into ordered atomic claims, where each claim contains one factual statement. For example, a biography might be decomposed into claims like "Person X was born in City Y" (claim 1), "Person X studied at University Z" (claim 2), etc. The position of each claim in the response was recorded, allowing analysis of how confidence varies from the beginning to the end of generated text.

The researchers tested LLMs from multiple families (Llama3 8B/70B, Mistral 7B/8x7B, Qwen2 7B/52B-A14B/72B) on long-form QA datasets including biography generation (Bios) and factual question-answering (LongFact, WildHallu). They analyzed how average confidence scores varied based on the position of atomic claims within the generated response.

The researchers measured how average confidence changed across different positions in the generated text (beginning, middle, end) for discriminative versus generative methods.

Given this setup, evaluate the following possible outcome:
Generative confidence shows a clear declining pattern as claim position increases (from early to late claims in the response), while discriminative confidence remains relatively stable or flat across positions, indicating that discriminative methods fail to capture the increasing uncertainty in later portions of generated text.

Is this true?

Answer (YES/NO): NO